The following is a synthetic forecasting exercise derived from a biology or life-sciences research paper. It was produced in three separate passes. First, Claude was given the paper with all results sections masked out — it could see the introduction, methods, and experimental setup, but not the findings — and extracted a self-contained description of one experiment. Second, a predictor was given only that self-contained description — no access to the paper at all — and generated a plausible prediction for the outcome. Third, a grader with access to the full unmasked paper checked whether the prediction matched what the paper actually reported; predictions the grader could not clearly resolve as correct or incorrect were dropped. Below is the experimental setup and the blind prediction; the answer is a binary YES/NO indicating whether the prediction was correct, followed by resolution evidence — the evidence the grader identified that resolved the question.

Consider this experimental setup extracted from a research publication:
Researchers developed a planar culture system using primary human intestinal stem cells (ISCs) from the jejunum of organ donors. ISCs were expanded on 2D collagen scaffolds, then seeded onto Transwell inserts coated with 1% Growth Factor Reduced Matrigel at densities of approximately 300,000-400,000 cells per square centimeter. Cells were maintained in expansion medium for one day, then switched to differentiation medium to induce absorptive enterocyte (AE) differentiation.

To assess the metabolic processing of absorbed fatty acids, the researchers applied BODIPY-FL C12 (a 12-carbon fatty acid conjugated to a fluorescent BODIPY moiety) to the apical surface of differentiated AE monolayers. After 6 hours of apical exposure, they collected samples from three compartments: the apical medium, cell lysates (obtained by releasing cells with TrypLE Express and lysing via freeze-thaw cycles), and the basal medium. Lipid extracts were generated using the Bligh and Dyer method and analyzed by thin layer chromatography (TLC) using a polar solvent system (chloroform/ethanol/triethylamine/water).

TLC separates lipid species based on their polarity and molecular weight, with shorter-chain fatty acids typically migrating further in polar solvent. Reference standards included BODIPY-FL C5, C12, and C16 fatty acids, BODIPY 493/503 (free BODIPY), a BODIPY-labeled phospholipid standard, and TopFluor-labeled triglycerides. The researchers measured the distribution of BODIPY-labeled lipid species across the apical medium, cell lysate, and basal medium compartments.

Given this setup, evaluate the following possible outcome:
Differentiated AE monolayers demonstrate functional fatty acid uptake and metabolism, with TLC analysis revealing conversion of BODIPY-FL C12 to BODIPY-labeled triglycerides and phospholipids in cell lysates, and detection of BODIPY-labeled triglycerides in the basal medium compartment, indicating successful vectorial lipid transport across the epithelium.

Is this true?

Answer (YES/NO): YES